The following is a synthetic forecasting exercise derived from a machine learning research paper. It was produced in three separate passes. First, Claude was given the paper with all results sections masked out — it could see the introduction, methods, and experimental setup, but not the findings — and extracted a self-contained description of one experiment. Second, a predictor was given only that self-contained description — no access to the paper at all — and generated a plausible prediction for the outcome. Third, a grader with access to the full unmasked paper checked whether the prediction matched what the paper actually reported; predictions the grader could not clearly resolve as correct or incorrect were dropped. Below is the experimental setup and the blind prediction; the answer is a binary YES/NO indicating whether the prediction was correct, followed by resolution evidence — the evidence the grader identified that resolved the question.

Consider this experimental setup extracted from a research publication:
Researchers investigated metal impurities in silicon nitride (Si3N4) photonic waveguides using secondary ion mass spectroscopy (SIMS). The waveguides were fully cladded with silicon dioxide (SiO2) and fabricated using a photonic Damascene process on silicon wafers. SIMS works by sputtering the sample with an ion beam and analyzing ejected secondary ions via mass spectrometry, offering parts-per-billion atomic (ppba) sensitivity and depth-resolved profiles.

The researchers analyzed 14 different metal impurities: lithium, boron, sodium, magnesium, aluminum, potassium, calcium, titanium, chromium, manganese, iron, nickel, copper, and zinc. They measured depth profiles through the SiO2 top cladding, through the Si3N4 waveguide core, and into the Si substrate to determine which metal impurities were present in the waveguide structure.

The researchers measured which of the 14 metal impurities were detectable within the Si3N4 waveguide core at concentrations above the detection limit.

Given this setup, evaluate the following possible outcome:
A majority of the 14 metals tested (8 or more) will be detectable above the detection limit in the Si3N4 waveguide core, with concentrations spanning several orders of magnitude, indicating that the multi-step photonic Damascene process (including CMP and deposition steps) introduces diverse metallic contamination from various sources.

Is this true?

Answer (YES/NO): NO